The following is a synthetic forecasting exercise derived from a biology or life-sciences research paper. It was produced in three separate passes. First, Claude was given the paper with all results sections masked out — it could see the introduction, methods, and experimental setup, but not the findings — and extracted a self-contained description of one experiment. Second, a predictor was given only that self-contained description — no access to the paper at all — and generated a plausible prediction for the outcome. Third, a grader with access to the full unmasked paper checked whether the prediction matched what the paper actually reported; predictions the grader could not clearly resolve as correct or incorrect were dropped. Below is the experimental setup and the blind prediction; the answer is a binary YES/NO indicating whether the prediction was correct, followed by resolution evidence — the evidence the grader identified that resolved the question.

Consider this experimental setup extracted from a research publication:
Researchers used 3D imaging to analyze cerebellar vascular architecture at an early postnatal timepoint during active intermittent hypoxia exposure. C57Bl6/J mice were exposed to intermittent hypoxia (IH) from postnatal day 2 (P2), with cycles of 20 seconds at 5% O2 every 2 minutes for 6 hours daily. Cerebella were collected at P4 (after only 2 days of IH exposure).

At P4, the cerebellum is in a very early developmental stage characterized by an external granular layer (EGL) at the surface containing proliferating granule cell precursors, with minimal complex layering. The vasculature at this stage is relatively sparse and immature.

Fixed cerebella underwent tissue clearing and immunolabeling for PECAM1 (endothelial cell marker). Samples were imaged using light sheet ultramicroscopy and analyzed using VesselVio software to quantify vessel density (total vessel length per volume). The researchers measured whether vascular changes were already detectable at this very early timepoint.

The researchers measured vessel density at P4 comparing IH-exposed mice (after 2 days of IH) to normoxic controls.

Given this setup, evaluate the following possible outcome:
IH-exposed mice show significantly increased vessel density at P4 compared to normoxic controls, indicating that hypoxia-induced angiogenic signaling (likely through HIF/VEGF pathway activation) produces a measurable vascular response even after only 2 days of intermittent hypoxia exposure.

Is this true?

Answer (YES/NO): YES